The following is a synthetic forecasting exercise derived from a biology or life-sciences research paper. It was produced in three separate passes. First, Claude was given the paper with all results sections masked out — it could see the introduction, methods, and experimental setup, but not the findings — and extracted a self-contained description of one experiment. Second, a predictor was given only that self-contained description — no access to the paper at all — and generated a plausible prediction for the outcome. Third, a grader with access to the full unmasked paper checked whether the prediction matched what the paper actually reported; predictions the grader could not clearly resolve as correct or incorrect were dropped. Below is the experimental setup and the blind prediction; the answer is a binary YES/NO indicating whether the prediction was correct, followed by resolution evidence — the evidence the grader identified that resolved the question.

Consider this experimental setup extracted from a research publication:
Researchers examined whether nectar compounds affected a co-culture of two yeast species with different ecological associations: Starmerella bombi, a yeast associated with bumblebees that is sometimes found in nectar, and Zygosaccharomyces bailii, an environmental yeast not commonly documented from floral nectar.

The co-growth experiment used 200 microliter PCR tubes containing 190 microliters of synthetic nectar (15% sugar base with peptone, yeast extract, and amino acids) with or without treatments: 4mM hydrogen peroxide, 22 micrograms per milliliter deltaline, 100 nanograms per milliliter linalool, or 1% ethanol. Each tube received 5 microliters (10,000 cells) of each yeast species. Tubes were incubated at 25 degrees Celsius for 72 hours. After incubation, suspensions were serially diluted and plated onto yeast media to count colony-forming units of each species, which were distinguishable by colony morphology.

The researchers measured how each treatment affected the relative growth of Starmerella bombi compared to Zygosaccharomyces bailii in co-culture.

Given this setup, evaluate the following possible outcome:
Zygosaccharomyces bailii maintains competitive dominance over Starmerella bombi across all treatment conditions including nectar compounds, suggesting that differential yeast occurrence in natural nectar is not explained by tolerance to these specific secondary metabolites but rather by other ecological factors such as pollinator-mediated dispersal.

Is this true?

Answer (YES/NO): NO